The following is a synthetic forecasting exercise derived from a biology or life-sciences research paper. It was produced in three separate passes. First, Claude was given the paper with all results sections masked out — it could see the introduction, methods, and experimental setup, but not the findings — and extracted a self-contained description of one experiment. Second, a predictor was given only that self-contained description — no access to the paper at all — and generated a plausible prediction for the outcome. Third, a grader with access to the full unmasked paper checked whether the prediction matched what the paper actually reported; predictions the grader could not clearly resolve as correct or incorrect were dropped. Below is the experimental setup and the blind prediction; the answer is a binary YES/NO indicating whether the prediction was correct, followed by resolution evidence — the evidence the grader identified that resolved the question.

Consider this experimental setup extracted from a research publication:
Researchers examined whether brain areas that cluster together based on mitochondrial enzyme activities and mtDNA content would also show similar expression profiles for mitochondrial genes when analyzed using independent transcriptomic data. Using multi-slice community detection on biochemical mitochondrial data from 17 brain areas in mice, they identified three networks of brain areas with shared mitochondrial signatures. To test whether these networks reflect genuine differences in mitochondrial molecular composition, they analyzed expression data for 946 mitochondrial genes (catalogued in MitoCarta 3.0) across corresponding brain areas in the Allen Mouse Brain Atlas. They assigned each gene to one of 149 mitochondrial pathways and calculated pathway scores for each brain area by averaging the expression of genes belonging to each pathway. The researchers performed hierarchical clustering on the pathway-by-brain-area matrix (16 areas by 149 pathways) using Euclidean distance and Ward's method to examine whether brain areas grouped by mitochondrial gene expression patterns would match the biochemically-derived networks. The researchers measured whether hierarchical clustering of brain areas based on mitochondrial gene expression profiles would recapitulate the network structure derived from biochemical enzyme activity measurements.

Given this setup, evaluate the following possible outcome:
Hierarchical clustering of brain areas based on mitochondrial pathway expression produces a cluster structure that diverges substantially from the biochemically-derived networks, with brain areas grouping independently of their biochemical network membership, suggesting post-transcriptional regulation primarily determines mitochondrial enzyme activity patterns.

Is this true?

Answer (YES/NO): NO